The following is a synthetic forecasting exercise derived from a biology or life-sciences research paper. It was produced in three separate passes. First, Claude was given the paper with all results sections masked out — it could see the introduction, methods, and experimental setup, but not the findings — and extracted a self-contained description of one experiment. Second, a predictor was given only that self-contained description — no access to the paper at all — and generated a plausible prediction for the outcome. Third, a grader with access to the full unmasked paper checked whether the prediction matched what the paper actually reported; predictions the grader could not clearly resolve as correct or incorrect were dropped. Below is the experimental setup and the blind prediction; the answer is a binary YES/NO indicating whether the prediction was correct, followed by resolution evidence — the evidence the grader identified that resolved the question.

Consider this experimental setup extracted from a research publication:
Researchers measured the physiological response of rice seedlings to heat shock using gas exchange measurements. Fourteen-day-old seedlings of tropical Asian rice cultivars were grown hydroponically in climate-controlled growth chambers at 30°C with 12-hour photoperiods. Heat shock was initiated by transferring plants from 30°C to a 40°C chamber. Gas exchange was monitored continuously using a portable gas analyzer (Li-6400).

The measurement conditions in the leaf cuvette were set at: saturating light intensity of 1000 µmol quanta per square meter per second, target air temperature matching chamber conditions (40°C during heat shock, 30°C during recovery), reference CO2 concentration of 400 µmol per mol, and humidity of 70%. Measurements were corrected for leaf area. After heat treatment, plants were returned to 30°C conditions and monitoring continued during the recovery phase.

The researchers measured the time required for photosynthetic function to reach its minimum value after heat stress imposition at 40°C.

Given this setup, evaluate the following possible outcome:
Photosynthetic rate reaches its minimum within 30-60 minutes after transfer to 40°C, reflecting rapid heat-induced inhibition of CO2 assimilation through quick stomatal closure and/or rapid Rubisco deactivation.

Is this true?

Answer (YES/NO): NO